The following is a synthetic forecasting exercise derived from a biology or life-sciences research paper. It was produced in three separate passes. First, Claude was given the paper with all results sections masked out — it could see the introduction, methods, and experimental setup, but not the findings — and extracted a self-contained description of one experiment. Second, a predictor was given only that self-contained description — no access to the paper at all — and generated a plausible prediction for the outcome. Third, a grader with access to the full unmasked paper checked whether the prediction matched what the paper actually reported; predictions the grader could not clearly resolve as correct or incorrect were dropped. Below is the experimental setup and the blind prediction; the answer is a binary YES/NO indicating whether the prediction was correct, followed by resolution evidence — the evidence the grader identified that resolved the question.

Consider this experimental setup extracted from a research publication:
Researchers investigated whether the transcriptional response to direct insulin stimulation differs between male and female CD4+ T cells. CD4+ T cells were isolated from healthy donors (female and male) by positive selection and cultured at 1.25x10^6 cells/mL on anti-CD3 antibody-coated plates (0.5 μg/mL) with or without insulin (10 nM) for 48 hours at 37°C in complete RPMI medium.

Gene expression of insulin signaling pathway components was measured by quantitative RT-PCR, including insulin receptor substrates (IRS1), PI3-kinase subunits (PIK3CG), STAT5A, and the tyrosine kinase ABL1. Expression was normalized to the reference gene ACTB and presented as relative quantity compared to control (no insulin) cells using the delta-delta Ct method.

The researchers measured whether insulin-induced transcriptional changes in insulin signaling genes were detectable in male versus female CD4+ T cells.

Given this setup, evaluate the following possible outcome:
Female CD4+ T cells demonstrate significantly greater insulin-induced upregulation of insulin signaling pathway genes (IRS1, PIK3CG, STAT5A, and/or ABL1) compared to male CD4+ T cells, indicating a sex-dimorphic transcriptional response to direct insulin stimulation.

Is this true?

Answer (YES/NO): NO